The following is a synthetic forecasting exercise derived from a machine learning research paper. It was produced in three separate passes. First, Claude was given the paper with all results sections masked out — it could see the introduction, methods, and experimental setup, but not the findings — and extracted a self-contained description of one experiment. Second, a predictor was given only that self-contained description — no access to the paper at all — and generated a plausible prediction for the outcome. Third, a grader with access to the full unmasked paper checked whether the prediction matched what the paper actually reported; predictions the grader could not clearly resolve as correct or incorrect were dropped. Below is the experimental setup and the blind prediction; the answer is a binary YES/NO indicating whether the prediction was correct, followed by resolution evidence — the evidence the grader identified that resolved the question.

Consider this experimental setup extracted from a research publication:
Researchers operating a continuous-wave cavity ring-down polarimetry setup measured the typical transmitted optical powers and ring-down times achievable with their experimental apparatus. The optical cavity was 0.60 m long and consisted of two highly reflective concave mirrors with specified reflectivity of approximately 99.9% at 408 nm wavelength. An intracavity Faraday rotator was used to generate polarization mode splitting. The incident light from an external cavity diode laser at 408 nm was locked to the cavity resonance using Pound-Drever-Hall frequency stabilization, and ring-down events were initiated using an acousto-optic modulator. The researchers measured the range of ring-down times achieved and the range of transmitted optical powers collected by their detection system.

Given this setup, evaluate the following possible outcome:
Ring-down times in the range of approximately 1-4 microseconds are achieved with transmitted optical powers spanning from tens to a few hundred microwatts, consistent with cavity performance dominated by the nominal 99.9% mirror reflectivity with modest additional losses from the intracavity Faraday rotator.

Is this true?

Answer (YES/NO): NO